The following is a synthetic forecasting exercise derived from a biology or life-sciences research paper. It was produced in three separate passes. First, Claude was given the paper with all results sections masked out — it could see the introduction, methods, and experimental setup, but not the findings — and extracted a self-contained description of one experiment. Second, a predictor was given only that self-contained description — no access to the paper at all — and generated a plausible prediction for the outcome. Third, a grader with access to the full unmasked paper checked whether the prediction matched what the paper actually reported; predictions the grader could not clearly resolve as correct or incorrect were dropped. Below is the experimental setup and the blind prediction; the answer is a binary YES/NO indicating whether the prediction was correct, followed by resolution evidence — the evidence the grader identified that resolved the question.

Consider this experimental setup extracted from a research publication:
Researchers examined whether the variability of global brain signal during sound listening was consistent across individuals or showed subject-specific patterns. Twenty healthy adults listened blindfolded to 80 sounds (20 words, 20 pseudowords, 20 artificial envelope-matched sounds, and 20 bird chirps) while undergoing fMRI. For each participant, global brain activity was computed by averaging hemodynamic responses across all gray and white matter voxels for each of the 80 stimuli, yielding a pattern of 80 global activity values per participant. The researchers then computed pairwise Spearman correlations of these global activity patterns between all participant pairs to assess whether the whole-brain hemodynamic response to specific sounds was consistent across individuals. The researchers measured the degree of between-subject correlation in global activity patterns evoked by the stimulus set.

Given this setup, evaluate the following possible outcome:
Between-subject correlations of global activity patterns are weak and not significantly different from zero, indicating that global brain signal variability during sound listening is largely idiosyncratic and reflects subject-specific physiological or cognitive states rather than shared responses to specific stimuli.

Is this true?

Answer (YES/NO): YES